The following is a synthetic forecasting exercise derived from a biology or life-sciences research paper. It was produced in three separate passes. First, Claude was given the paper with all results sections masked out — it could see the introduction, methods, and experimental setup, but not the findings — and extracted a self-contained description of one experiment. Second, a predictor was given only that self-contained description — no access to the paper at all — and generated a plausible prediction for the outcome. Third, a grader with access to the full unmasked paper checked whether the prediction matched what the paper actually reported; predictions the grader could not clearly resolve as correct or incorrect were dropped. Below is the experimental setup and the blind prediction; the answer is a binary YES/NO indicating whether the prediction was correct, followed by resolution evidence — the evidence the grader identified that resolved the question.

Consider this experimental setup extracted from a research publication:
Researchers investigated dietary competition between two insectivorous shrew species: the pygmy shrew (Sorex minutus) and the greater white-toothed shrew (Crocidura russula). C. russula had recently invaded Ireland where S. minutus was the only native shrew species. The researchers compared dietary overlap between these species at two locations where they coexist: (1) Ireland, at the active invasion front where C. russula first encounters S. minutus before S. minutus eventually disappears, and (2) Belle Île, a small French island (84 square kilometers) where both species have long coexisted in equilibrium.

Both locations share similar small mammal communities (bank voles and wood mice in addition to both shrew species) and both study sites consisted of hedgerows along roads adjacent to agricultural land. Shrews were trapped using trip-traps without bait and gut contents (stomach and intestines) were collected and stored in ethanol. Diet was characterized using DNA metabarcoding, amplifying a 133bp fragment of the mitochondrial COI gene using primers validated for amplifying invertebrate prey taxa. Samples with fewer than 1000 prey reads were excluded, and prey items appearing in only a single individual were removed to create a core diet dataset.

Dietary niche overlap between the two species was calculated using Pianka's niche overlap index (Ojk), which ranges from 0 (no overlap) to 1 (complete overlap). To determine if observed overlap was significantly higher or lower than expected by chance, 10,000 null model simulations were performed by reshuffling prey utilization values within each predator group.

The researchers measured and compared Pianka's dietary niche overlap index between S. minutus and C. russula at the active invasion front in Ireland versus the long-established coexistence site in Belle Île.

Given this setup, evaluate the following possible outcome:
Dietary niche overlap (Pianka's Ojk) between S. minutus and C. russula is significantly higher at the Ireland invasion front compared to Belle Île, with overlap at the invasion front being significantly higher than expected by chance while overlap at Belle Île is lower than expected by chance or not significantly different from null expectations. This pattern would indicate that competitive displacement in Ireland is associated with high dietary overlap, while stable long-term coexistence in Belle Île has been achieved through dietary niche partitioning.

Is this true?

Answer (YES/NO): NO